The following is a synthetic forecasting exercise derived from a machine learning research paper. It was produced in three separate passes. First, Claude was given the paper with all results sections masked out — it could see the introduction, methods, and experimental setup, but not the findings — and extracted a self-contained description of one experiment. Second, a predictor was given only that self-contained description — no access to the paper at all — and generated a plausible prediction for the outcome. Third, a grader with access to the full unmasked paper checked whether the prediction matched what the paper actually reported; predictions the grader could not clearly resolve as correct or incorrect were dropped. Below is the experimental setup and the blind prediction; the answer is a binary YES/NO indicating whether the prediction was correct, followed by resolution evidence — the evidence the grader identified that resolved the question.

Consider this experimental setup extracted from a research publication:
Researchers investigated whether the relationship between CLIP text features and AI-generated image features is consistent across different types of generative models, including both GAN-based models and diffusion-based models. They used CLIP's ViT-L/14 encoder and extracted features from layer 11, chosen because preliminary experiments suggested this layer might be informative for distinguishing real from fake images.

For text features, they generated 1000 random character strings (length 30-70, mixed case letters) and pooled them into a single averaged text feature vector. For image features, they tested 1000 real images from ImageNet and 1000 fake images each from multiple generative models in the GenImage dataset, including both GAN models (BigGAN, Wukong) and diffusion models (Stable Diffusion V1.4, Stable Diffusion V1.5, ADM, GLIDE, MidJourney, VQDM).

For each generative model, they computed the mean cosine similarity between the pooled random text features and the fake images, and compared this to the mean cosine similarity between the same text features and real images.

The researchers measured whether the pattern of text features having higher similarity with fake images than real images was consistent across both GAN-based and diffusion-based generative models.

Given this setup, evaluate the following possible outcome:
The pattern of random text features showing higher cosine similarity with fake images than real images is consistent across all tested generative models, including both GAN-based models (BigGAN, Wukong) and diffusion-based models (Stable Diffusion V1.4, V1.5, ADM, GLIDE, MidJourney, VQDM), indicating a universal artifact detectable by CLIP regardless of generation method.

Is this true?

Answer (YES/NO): YES